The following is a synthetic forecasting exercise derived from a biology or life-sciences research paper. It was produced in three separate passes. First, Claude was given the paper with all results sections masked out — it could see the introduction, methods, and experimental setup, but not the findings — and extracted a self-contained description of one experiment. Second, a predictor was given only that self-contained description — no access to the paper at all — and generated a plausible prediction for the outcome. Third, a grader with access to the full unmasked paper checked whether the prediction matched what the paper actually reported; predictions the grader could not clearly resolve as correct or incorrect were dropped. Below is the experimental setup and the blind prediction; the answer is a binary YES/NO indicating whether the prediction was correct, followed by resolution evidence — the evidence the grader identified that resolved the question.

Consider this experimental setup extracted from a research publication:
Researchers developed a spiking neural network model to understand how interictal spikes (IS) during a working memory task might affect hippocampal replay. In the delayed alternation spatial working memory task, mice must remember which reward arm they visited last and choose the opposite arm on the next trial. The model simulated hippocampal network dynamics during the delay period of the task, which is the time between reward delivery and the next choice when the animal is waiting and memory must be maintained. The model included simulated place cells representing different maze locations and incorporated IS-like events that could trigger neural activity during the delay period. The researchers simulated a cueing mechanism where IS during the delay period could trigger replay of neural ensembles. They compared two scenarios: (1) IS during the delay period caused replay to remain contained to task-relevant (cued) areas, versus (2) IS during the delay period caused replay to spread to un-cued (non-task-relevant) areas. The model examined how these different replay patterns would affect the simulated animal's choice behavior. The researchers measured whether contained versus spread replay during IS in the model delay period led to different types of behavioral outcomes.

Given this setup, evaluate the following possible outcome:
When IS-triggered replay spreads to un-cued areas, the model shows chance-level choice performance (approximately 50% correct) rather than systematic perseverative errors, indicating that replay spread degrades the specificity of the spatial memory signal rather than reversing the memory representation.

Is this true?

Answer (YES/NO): NO